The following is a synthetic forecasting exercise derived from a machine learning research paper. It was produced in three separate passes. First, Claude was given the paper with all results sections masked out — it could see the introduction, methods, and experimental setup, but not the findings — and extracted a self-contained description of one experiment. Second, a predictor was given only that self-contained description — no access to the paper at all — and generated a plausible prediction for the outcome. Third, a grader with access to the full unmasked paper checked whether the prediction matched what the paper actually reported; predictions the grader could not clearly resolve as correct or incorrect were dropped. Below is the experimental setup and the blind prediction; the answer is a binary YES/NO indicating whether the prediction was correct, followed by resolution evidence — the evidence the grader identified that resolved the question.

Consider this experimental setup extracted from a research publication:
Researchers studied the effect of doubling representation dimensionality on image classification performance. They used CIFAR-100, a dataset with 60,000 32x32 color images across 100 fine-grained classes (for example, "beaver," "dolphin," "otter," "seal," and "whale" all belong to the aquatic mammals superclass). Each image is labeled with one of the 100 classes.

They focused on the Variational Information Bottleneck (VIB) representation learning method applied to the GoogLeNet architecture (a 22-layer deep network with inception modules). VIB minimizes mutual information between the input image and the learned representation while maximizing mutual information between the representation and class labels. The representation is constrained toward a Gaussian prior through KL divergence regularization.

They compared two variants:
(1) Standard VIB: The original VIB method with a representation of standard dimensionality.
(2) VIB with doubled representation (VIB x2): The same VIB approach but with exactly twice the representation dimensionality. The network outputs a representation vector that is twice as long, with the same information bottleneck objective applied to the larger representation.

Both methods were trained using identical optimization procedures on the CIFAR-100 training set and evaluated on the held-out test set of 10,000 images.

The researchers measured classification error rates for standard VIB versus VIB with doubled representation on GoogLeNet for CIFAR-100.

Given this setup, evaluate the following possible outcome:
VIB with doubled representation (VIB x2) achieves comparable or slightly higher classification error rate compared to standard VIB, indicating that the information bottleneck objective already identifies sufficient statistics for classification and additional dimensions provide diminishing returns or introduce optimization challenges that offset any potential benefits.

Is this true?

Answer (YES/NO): YES